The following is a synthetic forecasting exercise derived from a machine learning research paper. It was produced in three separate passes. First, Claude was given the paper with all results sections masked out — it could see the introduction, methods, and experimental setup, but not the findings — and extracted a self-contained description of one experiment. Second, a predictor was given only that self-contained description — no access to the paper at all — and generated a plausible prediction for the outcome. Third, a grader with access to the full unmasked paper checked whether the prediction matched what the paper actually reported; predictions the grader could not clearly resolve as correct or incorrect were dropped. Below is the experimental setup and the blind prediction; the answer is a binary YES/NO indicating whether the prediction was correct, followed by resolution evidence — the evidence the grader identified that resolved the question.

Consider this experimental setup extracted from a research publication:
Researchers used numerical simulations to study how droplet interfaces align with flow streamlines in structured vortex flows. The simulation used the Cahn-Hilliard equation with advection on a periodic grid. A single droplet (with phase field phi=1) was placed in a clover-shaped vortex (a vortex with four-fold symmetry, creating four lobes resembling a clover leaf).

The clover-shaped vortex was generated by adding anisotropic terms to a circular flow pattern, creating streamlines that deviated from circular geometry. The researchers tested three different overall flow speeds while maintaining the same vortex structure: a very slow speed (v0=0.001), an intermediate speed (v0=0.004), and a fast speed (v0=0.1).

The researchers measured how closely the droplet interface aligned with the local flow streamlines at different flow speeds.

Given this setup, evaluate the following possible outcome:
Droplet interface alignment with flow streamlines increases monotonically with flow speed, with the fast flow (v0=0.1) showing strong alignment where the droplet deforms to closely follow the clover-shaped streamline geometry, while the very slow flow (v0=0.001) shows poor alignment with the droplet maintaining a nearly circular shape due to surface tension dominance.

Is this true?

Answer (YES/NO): YES